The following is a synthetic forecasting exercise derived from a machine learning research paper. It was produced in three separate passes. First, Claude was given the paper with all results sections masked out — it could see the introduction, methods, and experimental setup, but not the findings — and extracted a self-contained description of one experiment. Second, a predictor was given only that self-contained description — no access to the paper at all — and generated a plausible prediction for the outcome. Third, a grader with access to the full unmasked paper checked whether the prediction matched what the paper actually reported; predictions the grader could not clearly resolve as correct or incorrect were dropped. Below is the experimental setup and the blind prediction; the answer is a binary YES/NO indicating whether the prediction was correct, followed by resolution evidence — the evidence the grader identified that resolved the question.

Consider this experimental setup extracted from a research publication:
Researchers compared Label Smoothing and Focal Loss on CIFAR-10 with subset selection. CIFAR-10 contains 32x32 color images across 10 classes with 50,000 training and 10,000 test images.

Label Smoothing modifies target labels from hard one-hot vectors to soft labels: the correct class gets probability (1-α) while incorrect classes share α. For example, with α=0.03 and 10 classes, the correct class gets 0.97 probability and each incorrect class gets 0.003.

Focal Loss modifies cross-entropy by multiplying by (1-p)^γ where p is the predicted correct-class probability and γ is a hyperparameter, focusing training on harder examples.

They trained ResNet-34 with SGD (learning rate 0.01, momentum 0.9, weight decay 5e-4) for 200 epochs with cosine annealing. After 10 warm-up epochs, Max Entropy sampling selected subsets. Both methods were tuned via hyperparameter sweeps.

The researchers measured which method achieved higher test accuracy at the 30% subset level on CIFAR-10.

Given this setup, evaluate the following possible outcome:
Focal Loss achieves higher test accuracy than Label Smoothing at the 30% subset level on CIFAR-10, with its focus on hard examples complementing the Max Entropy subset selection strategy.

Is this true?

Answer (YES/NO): YES